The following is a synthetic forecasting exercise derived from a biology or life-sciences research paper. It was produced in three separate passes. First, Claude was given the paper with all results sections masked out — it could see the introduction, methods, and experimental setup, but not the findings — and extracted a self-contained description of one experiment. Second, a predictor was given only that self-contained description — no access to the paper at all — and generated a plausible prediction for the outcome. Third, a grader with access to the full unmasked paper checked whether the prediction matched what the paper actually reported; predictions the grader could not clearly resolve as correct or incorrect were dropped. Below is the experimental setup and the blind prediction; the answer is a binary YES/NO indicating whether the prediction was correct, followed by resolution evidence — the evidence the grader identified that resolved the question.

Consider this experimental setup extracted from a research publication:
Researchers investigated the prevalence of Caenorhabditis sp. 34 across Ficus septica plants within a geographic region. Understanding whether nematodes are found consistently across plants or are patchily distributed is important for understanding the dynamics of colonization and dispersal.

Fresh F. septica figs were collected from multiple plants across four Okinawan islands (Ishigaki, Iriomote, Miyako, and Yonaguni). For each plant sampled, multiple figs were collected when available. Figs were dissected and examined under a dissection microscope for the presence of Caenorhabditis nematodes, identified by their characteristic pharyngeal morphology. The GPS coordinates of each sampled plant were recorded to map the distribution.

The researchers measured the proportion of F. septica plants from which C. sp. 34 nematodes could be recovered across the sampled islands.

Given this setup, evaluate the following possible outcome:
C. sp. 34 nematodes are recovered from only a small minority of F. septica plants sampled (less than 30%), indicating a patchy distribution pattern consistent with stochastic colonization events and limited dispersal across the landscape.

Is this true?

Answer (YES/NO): NO